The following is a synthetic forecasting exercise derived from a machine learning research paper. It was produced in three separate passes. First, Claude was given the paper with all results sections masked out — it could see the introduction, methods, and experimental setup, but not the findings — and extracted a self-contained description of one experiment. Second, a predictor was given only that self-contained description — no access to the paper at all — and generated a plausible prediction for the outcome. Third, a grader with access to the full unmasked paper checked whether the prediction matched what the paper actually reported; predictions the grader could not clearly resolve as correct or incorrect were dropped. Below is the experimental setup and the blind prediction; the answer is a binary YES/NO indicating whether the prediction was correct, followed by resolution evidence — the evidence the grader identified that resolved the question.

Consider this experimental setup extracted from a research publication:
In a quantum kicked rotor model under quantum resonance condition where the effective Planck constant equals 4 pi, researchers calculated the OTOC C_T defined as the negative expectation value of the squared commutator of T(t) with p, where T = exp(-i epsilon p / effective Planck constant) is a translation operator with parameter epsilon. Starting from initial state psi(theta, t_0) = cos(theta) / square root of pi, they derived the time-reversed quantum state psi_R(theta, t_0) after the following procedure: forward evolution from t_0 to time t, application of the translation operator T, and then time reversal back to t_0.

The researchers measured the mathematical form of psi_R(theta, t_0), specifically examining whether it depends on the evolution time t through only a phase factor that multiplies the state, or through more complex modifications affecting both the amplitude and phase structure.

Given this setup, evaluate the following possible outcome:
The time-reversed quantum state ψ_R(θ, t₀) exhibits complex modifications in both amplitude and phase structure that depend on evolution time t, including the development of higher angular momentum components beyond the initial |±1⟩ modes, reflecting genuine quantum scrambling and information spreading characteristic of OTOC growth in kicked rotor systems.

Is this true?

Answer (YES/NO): NO